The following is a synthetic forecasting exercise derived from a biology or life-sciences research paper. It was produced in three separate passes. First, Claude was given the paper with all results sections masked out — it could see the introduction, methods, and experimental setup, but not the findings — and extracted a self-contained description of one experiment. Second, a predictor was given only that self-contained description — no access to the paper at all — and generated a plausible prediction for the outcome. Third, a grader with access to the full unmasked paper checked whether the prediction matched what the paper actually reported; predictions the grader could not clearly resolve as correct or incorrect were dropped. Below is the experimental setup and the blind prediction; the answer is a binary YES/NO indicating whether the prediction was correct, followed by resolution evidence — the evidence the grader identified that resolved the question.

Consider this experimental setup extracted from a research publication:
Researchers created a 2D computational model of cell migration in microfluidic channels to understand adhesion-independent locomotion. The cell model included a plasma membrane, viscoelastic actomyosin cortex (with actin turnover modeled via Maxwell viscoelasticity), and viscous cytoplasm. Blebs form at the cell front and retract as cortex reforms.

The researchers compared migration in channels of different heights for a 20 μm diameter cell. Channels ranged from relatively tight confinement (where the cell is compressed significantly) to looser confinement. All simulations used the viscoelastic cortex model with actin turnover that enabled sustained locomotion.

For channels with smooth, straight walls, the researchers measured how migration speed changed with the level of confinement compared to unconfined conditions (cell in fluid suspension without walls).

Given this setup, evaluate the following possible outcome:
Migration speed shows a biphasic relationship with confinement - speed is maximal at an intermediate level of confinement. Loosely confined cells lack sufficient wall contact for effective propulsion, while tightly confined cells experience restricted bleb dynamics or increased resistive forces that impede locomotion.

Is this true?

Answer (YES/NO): YES